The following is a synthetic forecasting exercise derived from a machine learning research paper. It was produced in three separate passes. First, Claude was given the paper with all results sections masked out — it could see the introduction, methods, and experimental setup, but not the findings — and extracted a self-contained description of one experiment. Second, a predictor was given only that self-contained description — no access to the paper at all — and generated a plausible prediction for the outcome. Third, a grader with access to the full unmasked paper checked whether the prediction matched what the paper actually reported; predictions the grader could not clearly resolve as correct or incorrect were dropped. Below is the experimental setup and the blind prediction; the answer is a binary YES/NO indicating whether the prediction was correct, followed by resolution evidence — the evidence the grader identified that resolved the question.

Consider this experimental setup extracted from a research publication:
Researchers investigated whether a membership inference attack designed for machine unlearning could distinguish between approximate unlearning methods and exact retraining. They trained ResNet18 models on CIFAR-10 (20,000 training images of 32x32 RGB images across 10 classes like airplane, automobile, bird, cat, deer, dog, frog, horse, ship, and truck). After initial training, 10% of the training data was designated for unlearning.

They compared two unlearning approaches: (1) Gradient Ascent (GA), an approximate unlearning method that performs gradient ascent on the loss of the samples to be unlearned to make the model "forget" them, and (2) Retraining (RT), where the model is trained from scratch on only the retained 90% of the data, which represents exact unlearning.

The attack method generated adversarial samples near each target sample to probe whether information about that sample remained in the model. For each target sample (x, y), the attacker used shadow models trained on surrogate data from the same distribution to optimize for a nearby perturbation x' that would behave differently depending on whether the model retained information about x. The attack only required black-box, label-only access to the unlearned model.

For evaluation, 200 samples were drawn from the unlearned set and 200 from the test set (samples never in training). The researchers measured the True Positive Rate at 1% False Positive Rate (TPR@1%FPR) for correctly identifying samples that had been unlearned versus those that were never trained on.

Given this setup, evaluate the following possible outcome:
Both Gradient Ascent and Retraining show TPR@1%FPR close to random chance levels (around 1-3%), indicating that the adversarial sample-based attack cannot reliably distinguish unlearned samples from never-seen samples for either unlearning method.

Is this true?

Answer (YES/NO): NO